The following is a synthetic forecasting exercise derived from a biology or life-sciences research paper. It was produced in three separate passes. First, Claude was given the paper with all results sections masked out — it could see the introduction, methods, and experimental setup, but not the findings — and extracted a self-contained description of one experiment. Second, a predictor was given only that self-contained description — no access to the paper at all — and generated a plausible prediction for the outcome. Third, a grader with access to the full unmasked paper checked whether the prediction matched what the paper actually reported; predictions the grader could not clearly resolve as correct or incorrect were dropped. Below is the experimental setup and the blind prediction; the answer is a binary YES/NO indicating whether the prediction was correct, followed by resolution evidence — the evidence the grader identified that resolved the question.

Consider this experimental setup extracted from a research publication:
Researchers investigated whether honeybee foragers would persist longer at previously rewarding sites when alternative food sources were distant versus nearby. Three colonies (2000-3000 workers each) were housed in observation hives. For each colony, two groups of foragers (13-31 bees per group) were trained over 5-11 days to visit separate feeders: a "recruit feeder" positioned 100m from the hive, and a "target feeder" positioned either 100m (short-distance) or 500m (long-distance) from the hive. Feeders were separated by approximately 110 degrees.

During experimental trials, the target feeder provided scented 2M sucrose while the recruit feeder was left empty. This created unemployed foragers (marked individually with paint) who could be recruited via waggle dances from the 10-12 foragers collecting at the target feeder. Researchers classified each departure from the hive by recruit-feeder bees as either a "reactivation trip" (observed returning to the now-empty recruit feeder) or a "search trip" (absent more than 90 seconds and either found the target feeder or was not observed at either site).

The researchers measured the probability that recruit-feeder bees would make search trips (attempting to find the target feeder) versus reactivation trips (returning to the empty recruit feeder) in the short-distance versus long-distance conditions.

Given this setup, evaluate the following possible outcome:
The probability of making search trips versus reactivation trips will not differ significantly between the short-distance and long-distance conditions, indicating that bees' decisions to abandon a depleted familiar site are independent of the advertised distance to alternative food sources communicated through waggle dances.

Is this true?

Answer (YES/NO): NO